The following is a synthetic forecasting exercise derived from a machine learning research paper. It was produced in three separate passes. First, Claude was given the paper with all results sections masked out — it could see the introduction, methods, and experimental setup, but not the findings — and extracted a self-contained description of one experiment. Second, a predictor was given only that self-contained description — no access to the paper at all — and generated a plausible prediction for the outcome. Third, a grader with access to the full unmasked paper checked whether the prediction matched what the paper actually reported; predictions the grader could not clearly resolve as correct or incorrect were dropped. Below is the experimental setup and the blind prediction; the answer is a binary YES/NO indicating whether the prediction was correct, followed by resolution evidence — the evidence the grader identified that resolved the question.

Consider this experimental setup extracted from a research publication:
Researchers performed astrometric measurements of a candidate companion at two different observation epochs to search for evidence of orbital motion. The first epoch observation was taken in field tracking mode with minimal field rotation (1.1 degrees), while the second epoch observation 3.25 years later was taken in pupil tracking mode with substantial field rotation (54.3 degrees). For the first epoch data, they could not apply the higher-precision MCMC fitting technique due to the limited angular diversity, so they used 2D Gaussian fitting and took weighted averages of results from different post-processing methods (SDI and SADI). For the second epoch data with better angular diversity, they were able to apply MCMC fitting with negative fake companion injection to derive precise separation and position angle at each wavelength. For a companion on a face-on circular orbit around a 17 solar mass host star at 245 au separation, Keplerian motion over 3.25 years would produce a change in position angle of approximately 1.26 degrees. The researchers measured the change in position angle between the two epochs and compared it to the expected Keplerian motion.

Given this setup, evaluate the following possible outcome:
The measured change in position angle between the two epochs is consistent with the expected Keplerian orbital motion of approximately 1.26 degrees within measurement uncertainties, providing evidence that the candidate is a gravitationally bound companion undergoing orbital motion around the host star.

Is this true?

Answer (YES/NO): YES